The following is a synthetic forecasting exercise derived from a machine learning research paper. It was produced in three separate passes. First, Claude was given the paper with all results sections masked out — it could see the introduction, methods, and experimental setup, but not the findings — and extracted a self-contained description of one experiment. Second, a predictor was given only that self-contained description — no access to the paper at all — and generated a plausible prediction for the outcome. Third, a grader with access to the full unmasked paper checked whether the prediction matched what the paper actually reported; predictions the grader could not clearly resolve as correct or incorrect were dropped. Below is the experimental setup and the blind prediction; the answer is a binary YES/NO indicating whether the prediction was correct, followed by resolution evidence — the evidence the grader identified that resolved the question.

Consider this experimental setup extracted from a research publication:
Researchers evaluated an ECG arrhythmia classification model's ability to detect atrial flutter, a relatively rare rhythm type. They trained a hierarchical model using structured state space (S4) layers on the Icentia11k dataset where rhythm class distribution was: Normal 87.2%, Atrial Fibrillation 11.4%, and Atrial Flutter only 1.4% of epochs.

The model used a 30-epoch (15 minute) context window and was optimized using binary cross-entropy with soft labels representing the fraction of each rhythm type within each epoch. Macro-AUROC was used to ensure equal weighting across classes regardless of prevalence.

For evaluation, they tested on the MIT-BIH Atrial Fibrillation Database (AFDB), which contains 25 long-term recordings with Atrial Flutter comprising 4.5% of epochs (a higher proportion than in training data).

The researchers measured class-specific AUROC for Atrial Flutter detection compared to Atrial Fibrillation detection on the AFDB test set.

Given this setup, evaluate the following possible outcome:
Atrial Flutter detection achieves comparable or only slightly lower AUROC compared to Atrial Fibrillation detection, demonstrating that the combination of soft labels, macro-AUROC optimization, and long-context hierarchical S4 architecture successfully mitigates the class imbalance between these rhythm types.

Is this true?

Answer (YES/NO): NO